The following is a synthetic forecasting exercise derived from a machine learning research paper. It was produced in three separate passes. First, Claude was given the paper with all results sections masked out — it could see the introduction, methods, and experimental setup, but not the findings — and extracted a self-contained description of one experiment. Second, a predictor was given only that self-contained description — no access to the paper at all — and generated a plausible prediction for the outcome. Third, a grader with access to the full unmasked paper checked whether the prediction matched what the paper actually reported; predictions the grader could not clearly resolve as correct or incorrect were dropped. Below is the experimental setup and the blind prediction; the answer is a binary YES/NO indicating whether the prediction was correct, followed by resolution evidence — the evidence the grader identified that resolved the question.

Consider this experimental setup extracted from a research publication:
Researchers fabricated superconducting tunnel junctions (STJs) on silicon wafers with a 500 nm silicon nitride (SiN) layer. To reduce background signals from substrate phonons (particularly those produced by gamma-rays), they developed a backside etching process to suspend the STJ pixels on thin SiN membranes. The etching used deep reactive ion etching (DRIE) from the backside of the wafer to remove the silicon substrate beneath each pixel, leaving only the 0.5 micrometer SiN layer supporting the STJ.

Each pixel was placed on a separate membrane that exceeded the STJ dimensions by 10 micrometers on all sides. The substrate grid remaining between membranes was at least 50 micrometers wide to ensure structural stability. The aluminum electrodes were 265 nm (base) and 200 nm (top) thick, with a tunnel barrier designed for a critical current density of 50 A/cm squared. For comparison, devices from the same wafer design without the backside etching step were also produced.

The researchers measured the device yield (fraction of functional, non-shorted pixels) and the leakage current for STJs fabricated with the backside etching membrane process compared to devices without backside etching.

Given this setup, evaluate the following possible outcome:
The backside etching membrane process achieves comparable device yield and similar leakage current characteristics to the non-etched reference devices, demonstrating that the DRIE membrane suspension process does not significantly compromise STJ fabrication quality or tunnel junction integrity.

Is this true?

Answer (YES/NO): NO